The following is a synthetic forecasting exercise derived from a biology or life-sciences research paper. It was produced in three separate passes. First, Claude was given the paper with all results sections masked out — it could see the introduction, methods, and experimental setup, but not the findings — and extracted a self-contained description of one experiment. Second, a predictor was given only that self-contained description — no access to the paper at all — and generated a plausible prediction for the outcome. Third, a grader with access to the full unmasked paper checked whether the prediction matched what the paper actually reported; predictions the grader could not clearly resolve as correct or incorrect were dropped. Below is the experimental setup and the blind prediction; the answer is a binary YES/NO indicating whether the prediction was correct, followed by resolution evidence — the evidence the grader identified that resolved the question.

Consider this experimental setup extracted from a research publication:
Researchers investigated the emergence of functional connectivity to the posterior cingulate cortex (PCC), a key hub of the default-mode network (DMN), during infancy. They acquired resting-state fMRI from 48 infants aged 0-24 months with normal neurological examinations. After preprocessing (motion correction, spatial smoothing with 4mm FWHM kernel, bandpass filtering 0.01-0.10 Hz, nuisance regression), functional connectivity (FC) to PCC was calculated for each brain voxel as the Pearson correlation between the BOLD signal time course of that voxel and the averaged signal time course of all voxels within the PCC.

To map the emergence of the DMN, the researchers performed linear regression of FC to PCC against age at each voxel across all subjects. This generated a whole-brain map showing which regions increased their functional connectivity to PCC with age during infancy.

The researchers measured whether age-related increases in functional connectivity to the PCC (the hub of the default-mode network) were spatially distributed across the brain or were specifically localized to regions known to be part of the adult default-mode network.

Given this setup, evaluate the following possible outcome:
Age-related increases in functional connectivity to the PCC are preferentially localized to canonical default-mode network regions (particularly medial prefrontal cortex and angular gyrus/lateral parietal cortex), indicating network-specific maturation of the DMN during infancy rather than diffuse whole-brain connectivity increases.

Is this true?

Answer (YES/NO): YES